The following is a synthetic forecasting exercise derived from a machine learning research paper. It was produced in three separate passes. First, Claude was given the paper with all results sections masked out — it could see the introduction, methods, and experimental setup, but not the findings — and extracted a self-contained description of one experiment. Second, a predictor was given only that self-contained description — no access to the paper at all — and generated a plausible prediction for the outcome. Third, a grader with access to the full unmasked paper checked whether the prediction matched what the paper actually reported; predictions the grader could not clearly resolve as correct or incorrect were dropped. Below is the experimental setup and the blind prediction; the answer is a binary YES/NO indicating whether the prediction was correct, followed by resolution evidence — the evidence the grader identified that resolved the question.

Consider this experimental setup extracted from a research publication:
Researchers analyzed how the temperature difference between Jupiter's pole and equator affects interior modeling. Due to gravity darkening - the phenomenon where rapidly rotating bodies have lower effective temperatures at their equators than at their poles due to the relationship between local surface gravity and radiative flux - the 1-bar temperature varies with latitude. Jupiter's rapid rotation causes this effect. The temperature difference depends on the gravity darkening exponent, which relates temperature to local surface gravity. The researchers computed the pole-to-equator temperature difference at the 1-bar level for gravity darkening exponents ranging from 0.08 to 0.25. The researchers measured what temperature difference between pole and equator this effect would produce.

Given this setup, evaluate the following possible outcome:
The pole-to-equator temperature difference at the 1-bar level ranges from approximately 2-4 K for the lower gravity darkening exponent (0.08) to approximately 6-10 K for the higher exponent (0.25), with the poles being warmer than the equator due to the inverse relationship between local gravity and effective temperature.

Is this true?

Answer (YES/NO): NO